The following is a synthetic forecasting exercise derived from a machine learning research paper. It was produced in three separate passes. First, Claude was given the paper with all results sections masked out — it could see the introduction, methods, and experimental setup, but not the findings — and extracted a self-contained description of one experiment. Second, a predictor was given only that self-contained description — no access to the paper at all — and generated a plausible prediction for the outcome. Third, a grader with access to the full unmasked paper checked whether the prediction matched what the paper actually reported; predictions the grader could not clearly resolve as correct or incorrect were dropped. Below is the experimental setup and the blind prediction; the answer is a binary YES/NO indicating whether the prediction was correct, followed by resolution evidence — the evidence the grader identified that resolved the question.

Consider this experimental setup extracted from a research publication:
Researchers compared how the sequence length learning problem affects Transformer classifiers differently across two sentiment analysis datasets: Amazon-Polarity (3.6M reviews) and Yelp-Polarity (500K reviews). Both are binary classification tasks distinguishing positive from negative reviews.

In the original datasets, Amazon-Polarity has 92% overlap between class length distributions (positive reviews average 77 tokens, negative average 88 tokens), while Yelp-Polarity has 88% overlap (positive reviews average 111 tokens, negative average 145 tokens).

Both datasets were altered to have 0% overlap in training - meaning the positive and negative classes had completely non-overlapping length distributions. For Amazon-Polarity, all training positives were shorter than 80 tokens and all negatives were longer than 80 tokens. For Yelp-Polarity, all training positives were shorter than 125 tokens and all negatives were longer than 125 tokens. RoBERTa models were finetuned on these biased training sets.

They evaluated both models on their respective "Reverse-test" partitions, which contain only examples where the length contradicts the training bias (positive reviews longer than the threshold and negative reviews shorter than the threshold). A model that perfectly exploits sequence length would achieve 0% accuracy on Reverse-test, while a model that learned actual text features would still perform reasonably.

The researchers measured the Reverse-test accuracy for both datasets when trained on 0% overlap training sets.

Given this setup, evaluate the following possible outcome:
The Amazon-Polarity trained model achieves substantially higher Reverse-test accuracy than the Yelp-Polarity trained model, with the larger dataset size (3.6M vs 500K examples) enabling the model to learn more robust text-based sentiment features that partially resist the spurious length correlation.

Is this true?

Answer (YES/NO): NO